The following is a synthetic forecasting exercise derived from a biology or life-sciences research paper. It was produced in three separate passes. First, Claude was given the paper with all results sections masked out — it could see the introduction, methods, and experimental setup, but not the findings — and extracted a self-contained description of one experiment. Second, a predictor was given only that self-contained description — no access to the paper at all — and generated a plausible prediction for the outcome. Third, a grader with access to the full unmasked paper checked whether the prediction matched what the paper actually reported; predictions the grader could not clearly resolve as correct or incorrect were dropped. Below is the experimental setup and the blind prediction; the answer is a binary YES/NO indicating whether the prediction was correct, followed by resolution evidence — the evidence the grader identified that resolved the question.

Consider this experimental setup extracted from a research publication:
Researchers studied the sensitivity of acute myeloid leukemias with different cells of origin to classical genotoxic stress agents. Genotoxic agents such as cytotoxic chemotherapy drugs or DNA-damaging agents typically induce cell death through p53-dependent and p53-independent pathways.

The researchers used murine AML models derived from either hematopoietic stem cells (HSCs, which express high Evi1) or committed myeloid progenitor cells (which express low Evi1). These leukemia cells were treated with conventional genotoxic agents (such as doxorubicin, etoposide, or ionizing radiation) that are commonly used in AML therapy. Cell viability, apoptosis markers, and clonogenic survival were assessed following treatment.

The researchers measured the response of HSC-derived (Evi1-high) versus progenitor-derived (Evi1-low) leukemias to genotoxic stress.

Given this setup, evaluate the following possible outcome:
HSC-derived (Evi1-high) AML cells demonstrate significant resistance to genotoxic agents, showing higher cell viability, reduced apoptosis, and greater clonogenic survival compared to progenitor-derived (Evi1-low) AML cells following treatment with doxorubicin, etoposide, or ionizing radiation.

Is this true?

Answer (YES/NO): YES